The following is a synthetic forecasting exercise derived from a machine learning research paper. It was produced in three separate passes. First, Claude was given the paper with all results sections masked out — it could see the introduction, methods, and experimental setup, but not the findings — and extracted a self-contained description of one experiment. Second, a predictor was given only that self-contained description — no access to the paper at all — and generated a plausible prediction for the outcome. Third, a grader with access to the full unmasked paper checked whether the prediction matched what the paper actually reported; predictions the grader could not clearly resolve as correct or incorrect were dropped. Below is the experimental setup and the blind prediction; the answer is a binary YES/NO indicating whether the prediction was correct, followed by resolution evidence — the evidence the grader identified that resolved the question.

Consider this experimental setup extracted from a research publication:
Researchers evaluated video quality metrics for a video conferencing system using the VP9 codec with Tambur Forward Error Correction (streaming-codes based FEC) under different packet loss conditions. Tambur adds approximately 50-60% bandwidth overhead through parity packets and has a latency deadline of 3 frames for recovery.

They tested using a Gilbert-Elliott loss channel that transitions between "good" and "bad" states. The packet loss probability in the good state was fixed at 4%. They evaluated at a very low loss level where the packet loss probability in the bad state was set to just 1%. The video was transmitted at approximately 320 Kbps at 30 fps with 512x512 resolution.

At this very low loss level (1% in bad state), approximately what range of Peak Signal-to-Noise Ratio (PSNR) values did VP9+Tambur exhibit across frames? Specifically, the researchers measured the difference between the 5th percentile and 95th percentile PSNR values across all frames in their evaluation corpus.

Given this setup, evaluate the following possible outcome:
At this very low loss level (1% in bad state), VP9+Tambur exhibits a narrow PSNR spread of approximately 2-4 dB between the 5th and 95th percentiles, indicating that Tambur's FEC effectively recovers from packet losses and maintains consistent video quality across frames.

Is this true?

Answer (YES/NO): NO